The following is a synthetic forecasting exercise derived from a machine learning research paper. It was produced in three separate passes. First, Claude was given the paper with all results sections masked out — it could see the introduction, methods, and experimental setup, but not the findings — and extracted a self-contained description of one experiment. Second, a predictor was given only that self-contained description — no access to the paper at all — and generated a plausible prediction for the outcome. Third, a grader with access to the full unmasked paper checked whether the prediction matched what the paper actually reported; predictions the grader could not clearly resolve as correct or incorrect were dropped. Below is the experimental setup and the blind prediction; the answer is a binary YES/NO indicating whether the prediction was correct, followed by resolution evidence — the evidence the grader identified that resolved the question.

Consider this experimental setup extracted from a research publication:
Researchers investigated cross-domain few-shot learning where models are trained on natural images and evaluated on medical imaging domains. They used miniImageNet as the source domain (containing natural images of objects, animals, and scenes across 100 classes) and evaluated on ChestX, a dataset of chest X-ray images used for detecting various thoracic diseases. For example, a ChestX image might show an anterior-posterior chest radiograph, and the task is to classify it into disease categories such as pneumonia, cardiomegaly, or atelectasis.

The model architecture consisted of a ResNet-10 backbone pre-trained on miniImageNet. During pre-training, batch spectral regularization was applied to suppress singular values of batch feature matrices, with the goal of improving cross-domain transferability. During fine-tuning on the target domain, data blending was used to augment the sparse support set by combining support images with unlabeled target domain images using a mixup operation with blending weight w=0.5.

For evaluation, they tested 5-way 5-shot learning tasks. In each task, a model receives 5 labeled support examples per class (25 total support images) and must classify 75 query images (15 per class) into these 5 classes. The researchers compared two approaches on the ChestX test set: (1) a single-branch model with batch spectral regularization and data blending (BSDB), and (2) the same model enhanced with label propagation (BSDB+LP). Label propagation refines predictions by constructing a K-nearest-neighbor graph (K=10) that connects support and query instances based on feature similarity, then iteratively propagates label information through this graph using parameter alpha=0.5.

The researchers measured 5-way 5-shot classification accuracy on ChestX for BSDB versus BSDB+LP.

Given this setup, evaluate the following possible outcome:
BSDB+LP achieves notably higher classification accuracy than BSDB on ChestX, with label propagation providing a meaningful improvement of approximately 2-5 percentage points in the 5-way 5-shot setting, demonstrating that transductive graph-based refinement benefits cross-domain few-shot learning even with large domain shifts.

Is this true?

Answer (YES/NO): NO